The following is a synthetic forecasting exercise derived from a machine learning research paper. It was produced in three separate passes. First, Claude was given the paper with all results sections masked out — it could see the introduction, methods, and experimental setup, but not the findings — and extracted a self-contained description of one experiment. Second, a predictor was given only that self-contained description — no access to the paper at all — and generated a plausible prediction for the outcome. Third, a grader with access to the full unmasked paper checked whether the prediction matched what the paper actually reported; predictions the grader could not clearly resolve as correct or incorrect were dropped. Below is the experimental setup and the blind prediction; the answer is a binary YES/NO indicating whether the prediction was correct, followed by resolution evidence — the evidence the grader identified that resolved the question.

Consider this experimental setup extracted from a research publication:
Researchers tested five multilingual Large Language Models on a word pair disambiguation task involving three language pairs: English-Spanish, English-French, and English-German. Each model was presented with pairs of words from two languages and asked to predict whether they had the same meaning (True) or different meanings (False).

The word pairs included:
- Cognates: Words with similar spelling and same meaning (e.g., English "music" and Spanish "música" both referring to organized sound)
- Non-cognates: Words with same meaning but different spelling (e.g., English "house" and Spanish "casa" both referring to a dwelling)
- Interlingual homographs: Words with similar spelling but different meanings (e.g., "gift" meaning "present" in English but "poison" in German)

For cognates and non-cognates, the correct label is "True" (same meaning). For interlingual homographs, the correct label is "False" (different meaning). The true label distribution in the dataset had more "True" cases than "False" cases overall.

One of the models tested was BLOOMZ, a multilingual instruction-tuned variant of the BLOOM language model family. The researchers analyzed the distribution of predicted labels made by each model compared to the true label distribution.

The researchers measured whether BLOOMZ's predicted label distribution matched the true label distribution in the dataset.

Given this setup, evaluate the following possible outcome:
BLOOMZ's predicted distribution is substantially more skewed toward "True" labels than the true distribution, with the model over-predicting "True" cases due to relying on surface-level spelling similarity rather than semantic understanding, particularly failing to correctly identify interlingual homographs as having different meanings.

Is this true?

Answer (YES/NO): NO